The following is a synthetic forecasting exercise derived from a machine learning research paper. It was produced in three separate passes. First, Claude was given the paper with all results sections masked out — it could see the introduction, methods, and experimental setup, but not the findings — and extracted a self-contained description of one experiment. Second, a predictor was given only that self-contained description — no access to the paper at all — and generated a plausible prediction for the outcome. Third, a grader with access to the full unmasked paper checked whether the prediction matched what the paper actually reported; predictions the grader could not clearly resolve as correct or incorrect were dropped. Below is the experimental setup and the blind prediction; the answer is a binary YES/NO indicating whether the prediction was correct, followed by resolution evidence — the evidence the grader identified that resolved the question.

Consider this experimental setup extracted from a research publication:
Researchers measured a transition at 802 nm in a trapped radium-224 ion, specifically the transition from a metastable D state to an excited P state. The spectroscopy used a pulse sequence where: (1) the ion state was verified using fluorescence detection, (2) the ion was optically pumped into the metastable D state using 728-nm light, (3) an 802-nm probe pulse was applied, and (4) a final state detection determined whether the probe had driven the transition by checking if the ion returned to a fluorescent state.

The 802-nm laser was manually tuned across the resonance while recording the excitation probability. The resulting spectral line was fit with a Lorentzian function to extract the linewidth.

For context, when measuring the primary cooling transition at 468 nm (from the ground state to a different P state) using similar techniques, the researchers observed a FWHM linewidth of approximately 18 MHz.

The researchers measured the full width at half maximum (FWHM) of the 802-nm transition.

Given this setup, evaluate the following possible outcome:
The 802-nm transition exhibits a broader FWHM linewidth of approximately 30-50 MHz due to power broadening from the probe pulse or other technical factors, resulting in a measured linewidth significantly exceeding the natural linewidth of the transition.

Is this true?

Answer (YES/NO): YES